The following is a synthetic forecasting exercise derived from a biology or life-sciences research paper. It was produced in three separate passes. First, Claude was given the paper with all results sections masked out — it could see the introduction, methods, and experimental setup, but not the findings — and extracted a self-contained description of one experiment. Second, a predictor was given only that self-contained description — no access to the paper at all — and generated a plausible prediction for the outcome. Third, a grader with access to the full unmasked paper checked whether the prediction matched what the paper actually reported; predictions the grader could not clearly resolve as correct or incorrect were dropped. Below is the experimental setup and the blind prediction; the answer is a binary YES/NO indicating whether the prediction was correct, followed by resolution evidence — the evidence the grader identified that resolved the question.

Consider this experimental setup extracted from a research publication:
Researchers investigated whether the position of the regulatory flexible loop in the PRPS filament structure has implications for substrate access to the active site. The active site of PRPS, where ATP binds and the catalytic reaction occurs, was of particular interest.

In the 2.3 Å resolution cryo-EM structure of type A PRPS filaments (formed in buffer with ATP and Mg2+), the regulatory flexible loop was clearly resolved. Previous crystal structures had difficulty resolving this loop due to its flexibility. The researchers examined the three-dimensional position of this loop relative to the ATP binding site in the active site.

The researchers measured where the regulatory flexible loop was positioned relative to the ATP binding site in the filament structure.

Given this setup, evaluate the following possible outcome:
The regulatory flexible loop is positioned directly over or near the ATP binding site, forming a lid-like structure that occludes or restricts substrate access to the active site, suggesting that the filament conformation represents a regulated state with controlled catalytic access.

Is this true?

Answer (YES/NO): NO